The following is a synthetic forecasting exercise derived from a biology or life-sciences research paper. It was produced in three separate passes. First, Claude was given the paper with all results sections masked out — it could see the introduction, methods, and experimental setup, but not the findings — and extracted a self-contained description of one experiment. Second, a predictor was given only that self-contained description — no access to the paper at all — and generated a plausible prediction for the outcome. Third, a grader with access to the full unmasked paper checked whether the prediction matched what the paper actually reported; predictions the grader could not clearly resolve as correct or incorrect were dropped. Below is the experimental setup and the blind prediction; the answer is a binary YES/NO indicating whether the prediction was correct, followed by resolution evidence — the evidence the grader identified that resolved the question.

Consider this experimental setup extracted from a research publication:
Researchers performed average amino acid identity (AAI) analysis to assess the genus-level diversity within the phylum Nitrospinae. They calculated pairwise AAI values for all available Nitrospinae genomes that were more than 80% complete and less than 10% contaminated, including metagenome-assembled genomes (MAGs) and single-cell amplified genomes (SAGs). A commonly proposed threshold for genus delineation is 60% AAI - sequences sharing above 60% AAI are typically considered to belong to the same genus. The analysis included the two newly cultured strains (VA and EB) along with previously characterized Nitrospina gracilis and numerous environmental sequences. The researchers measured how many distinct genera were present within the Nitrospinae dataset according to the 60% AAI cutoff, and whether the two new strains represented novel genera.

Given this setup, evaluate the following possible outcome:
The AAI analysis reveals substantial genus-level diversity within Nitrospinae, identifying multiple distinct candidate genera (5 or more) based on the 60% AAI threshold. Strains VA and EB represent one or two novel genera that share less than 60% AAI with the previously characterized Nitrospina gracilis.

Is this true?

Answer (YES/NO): YES